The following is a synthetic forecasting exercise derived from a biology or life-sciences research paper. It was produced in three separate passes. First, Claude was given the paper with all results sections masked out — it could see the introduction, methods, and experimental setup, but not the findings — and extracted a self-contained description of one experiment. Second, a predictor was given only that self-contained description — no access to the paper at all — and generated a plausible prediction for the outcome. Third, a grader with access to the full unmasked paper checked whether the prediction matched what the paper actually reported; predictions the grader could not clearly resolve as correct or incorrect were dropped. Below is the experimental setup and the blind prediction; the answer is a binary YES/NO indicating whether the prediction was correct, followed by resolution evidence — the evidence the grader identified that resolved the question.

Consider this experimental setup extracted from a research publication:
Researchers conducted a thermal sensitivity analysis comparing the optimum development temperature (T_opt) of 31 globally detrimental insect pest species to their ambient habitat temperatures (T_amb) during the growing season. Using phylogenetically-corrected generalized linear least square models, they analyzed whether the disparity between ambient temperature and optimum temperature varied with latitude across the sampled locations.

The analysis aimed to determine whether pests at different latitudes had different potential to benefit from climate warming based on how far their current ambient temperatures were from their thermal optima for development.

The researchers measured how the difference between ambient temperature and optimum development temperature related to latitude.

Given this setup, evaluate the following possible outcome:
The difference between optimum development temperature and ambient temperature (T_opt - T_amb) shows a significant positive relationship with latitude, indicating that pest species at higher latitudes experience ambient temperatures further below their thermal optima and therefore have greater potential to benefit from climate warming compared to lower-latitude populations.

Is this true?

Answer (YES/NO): YES